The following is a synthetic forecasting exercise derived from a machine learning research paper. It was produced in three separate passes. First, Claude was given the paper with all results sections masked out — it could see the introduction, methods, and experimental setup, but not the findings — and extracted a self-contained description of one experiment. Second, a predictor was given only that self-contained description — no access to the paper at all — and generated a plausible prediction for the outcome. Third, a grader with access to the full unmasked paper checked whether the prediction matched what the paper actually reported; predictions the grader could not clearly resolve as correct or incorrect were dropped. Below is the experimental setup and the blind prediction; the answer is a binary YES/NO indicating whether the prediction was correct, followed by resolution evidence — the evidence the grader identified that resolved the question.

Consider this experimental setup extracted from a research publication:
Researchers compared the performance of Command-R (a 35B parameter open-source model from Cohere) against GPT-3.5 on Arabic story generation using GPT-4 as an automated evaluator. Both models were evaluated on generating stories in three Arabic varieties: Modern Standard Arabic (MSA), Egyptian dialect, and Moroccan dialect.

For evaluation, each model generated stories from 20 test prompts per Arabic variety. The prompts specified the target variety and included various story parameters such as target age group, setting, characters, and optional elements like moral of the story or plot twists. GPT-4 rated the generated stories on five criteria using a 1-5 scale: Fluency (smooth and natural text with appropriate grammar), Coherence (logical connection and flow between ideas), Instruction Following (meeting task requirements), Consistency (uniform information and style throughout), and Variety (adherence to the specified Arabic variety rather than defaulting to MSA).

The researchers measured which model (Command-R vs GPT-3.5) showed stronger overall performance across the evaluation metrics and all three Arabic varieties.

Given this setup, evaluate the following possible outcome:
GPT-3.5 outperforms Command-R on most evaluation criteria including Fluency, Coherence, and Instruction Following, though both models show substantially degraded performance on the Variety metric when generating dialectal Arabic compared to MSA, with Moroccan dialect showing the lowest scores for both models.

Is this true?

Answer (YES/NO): NO